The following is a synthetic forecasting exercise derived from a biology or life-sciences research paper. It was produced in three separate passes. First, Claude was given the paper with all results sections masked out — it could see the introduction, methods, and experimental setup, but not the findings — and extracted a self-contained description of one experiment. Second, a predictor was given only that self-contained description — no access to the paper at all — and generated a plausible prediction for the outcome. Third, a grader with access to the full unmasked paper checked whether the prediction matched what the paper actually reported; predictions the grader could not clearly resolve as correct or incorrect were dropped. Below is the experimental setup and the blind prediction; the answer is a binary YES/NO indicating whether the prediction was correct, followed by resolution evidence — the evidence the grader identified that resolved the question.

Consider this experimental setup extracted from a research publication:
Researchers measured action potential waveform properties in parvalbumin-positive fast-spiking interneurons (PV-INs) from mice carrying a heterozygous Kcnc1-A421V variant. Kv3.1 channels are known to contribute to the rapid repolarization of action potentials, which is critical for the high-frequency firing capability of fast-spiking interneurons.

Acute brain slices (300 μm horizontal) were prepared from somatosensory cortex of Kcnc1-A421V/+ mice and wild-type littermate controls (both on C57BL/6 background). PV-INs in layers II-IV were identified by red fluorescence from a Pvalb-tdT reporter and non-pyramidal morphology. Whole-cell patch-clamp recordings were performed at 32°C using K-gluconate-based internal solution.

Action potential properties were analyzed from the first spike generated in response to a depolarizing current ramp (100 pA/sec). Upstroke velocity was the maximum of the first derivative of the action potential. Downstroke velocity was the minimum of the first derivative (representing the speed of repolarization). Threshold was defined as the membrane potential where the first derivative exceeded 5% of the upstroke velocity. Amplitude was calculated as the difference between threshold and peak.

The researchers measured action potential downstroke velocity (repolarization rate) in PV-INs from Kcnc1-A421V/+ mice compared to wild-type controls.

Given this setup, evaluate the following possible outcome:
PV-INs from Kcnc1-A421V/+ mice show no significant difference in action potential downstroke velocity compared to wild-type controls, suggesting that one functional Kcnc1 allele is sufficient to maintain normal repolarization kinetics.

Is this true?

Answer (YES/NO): NO